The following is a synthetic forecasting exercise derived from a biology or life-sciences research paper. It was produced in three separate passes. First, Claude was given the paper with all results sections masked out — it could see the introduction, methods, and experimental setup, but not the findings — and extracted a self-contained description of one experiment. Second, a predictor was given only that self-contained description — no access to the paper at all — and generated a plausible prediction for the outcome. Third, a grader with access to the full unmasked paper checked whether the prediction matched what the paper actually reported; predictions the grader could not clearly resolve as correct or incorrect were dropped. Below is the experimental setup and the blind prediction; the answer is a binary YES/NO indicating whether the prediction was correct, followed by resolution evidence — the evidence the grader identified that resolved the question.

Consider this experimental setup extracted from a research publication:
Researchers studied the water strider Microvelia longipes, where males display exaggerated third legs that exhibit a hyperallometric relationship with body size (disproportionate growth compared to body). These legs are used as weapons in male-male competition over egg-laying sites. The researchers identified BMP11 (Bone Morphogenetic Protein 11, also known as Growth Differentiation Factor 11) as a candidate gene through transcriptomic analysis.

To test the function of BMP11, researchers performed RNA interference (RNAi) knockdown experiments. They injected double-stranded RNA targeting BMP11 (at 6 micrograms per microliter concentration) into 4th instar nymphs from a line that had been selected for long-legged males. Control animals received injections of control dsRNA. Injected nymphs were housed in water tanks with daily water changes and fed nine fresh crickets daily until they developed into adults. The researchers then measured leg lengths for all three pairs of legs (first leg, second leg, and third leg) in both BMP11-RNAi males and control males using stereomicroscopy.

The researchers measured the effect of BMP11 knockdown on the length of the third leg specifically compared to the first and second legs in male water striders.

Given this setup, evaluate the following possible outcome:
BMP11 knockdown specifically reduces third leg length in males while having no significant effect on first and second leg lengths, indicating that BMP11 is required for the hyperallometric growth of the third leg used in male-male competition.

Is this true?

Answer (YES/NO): NO